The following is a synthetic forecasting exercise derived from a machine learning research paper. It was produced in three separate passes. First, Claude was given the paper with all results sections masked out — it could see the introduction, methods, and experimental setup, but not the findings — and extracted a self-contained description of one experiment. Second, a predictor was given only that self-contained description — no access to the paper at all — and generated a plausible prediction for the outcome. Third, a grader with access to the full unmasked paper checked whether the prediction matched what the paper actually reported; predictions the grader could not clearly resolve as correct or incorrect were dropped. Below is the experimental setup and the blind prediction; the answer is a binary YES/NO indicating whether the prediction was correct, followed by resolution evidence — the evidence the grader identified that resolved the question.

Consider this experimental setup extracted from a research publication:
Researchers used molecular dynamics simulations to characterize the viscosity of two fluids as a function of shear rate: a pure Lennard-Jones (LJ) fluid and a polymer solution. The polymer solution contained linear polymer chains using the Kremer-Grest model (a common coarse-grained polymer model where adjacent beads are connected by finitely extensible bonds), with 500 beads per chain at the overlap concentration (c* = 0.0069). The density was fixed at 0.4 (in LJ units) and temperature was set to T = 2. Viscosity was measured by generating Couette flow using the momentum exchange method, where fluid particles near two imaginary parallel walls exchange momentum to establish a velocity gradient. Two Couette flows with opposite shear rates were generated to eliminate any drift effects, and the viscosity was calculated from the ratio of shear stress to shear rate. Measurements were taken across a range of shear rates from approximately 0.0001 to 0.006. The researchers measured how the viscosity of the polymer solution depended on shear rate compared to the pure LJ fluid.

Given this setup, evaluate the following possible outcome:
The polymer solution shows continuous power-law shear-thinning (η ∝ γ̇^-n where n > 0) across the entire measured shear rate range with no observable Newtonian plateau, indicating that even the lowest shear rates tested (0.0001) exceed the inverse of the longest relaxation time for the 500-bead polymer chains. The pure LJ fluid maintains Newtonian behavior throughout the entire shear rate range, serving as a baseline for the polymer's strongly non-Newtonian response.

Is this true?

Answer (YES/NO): NO